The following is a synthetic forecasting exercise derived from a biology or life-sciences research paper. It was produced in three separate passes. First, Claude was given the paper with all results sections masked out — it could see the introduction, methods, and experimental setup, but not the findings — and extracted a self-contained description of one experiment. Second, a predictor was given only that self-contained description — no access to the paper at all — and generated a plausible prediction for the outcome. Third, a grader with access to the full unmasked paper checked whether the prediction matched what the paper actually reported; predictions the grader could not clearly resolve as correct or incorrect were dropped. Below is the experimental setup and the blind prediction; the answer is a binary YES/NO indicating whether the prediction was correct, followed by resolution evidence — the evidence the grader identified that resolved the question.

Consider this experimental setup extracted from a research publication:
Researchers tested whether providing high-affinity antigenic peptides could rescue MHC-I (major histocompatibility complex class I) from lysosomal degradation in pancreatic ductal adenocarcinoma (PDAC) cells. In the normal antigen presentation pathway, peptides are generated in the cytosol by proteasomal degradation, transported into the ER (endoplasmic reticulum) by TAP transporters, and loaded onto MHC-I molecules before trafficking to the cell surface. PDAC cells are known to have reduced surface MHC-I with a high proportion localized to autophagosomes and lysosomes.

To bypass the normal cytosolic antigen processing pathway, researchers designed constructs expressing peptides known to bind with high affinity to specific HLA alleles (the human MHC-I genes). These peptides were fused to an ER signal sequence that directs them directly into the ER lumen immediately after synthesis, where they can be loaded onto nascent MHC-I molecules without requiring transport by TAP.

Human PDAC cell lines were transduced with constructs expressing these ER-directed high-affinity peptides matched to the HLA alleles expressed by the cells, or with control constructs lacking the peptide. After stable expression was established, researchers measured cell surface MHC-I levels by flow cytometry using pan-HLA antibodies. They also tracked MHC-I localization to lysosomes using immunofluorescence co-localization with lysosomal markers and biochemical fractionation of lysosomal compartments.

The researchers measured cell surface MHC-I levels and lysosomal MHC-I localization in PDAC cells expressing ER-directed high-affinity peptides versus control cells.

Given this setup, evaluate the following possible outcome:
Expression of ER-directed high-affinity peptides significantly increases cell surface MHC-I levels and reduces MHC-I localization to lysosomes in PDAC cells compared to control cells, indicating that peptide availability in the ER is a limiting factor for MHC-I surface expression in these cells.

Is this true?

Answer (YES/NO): YES